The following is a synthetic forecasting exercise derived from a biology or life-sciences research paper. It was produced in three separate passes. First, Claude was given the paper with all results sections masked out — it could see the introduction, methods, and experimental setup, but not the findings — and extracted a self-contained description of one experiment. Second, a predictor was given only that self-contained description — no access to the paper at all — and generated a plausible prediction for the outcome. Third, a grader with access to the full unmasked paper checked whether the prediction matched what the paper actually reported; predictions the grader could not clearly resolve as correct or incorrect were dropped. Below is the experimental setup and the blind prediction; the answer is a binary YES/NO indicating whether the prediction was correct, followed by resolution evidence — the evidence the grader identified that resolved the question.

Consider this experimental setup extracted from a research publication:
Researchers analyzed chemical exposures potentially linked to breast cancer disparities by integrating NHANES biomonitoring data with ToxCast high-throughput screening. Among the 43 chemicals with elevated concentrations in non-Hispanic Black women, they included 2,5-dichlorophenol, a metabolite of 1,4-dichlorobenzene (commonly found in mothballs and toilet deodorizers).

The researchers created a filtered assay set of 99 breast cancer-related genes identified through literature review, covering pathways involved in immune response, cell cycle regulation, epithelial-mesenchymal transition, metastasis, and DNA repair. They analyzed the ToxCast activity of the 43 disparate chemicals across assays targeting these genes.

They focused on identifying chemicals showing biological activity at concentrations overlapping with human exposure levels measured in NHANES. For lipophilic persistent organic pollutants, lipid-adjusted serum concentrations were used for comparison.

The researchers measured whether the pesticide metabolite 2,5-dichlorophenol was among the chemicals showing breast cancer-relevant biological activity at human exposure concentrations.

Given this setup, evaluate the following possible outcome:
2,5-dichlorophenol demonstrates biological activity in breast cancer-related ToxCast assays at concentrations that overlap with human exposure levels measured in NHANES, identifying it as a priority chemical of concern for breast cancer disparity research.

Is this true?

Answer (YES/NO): YES